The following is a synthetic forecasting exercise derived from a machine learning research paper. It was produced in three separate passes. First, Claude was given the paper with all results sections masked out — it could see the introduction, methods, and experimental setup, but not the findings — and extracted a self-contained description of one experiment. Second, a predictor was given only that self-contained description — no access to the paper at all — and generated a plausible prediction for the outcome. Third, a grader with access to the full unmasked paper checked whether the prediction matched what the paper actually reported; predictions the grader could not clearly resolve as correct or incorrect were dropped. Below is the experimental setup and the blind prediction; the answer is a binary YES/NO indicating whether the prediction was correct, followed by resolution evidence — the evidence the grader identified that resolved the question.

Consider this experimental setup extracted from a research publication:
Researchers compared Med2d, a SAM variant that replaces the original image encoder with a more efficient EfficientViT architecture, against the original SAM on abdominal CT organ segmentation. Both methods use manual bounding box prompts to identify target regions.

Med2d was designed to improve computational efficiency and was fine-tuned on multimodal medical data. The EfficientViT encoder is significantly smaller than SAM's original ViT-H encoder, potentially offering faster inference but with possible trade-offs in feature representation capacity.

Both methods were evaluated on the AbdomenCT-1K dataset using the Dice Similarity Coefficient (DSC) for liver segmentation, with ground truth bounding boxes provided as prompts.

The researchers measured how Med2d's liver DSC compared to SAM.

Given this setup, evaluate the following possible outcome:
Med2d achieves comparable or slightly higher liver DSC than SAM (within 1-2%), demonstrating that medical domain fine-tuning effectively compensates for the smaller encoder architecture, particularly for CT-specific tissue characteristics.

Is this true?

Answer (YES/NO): YES